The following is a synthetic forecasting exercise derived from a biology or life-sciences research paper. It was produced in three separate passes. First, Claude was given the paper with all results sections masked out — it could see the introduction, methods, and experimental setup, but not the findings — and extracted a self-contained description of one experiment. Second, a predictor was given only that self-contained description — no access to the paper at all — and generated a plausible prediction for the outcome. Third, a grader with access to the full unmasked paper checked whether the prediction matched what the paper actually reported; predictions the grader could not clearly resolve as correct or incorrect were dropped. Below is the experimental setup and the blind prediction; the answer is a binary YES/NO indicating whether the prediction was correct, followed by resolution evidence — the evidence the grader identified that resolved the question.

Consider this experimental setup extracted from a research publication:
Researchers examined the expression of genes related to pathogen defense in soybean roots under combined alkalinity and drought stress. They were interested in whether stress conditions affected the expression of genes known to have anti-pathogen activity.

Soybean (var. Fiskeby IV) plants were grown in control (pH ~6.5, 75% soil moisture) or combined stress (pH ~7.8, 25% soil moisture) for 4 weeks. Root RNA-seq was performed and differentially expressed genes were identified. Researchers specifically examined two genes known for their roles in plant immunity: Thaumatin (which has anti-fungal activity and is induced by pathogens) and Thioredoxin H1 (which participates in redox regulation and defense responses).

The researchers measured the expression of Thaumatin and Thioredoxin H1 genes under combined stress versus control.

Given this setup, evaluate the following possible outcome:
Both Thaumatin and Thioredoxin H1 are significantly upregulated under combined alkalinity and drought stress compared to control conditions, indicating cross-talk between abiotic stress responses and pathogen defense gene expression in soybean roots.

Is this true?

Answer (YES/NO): NO